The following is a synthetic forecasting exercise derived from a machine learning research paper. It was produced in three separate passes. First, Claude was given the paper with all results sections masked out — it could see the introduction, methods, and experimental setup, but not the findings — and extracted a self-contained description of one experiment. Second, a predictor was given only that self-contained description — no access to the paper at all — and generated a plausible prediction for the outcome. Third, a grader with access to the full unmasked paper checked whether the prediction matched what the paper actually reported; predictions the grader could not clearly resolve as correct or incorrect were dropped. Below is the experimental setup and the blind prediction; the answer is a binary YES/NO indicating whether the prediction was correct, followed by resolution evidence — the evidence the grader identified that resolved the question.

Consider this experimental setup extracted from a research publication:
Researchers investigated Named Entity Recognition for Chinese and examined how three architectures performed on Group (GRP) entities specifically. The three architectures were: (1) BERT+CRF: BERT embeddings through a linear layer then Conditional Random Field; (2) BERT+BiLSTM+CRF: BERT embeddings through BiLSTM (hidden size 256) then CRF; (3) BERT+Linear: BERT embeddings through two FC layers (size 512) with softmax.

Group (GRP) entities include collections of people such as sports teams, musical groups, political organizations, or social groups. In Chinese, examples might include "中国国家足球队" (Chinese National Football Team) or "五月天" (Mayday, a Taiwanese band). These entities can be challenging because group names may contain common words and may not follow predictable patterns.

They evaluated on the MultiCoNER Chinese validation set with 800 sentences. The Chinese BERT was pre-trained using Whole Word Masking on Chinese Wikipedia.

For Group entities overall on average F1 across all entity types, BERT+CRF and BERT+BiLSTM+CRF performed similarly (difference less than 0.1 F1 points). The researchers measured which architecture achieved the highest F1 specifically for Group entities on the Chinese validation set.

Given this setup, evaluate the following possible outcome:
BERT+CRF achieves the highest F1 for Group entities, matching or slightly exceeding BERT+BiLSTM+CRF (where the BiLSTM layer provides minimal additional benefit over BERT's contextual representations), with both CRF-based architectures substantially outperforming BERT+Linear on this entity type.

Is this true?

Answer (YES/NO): NO